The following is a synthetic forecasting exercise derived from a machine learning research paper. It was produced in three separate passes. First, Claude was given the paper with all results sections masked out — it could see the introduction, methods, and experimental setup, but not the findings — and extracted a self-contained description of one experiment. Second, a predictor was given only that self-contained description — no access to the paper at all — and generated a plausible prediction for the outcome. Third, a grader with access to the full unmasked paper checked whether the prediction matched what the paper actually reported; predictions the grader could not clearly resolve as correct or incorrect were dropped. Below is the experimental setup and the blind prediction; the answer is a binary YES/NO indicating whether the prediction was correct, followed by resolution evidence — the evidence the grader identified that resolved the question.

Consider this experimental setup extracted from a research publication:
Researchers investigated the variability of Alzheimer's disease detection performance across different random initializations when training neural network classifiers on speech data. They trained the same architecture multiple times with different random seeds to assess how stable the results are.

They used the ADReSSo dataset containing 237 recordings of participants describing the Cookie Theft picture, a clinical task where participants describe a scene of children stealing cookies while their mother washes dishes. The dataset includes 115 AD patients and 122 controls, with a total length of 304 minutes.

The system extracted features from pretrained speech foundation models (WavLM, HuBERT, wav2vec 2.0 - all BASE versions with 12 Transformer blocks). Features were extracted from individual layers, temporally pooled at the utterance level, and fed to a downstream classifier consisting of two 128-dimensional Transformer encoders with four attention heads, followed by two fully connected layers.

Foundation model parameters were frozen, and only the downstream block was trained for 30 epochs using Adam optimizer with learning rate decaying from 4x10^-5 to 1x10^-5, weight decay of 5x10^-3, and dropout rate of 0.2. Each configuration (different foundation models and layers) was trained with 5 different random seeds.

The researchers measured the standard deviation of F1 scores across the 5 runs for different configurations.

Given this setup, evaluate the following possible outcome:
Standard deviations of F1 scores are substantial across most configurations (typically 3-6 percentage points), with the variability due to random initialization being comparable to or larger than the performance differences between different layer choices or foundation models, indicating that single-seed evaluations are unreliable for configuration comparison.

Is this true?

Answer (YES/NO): NO